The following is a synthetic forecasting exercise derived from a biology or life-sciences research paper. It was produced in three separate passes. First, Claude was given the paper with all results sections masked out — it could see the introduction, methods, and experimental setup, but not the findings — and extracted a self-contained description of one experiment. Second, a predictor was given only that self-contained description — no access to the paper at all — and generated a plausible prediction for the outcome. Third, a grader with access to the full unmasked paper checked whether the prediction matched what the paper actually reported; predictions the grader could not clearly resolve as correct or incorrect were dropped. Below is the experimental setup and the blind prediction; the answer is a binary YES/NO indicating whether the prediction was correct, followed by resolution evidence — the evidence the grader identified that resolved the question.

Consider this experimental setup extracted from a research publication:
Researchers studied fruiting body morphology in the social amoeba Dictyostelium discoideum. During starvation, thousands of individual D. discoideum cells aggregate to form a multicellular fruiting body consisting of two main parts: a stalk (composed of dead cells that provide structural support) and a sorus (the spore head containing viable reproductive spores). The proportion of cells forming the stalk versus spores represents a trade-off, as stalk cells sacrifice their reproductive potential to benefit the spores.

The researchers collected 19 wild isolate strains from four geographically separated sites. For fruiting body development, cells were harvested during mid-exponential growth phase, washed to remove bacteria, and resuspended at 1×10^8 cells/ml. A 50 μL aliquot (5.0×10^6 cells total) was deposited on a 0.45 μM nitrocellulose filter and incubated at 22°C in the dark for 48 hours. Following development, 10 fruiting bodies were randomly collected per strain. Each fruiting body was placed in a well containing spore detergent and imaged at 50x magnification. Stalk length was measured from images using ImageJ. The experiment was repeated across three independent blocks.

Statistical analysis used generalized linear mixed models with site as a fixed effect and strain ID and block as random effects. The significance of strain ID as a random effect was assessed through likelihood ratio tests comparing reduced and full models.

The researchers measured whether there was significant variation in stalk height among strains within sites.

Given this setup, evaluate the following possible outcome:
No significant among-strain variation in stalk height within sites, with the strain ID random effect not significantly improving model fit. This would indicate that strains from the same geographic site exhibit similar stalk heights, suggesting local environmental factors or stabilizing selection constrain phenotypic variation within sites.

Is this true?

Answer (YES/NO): NO